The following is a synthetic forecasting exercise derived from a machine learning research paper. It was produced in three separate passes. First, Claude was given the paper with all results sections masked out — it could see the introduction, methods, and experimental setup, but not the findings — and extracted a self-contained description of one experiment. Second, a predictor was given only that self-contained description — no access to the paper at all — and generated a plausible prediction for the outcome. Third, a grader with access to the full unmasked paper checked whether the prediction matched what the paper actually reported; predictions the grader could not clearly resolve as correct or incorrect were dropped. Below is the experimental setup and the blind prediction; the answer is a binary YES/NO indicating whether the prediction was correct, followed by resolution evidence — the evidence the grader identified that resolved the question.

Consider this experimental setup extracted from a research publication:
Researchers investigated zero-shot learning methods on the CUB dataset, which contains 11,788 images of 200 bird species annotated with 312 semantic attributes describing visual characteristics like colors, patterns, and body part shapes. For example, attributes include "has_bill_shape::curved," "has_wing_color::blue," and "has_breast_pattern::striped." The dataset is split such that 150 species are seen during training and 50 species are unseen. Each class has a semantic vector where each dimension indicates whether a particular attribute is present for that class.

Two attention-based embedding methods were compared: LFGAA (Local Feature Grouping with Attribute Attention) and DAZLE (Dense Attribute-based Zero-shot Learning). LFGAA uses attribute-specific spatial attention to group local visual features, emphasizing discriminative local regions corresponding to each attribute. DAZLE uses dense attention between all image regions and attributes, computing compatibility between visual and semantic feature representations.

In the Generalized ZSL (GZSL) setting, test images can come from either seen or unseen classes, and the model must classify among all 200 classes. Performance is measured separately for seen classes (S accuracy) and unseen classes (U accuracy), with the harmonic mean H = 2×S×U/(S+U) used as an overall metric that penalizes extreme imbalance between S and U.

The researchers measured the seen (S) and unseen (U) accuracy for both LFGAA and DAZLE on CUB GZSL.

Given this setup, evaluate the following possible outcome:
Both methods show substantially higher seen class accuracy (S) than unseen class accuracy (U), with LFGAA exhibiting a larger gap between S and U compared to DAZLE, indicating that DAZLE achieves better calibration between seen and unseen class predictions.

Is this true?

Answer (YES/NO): NO